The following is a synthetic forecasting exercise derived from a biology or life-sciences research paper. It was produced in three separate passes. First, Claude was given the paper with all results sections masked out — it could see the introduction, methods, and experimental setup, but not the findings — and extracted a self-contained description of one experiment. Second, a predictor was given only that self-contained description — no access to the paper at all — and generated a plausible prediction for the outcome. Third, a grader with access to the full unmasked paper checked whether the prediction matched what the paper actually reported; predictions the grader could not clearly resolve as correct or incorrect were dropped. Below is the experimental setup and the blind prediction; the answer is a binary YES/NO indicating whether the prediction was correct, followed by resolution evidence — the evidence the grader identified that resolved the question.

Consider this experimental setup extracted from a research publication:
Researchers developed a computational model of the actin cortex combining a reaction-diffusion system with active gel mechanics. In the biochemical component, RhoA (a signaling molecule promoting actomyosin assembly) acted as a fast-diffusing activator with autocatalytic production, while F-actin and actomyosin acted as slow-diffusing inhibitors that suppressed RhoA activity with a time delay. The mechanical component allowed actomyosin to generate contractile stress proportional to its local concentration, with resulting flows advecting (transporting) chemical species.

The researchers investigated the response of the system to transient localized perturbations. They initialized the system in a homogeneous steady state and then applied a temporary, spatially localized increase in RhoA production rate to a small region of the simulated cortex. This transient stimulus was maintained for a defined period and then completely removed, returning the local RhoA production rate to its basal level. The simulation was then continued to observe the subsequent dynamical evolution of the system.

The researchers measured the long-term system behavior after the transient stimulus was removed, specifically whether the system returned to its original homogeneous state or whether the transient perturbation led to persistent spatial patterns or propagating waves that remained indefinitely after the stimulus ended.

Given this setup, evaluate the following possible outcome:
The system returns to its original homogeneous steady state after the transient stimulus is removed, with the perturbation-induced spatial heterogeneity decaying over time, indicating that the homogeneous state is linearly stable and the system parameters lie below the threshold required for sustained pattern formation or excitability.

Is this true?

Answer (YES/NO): NO